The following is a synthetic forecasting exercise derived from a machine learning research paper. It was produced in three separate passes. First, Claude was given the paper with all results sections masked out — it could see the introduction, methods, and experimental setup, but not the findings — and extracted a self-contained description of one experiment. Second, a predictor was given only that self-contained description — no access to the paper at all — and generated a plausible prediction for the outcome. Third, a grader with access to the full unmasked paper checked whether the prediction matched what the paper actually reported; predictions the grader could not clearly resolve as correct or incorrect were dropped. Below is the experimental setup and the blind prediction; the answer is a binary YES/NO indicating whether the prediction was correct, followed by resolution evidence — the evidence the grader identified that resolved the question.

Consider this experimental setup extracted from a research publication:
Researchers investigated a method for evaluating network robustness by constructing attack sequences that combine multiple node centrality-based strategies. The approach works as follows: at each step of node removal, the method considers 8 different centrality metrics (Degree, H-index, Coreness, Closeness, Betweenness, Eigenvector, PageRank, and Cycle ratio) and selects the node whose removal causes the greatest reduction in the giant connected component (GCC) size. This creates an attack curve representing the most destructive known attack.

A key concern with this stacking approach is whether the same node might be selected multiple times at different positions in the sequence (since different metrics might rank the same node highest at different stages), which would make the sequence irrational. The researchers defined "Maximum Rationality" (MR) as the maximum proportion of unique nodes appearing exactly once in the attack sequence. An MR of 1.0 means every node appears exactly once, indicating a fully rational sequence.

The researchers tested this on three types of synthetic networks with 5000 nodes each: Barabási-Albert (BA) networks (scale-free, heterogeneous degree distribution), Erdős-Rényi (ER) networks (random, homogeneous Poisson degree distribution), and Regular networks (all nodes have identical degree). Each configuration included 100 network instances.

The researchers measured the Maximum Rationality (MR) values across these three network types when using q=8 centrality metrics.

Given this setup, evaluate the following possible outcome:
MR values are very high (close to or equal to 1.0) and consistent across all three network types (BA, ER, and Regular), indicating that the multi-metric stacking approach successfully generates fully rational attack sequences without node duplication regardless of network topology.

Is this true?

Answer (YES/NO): YES